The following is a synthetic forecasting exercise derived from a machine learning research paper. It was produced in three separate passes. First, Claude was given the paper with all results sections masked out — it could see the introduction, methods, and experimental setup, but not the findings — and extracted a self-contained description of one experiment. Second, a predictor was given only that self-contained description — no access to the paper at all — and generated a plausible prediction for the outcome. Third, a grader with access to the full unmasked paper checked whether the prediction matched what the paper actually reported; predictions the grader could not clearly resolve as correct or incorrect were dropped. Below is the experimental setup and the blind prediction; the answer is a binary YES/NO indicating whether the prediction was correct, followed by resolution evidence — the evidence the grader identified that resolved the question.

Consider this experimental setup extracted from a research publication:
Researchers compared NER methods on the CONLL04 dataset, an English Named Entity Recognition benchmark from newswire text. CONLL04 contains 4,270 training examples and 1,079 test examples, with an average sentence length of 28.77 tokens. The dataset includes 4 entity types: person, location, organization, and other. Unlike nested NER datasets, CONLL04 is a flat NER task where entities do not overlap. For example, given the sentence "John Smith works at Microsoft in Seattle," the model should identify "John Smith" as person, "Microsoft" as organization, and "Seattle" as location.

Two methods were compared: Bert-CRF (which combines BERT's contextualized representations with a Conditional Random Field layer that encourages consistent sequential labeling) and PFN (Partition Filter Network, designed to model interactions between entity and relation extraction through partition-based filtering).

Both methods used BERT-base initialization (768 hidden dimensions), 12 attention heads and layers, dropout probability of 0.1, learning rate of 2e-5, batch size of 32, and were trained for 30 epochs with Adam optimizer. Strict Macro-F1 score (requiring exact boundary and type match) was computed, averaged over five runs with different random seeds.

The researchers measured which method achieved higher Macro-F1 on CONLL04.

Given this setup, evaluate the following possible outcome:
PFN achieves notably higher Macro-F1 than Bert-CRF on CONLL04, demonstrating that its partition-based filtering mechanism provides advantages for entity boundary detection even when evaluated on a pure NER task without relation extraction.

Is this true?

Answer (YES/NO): YES